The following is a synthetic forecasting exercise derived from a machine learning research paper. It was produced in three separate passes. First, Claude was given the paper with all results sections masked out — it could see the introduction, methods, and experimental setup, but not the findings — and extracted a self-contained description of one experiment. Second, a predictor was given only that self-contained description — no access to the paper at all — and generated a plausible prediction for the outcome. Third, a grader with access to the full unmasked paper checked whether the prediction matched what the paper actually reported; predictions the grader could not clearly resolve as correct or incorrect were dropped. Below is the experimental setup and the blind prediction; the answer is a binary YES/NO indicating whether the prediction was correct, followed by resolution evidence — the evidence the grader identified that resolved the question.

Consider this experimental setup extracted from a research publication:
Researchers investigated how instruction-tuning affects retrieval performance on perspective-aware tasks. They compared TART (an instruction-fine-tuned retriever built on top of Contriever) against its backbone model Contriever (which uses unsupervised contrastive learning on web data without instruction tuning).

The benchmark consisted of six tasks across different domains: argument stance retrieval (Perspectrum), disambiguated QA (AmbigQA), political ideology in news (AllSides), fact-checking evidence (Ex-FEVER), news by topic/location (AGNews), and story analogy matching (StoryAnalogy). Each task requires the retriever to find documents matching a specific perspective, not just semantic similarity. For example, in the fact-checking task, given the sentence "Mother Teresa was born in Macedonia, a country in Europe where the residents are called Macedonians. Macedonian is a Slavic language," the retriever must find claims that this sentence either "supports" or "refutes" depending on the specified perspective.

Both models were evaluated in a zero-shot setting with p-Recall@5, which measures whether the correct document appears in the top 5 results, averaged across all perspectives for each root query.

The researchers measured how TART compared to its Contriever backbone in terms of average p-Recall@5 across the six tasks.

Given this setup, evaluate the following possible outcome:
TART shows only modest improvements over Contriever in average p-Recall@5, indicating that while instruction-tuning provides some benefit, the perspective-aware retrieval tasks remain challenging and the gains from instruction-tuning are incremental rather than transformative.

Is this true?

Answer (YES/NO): YES